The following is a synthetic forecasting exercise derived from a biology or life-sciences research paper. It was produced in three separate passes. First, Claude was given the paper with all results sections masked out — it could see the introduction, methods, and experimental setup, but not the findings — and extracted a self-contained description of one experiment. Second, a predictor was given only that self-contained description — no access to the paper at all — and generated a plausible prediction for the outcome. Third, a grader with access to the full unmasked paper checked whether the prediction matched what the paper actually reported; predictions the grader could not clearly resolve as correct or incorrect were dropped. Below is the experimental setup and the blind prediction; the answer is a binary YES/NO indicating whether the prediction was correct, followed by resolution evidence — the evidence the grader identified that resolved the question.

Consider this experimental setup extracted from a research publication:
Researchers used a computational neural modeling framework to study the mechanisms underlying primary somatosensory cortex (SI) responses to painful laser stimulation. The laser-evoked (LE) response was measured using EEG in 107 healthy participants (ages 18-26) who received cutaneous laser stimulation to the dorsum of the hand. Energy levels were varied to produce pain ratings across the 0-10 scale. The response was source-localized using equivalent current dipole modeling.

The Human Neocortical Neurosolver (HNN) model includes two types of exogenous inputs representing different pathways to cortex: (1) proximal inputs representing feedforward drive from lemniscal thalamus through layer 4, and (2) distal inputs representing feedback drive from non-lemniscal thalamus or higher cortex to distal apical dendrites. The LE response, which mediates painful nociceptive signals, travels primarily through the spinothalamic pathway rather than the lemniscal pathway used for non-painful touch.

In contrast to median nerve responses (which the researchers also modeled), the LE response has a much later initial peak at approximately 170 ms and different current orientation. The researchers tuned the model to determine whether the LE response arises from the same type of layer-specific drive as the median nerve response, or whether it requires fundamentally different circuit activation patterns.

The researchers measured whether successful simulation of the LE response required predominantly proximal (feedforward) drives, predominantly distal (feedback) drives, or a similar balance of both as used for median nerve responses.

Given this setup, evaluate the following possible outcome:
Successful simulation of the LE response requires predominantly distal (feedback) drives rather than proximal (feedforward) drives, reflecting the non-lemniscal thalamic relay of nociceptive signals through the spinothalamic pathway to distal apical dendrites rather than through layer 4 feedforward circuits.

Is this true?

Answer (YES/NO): YES